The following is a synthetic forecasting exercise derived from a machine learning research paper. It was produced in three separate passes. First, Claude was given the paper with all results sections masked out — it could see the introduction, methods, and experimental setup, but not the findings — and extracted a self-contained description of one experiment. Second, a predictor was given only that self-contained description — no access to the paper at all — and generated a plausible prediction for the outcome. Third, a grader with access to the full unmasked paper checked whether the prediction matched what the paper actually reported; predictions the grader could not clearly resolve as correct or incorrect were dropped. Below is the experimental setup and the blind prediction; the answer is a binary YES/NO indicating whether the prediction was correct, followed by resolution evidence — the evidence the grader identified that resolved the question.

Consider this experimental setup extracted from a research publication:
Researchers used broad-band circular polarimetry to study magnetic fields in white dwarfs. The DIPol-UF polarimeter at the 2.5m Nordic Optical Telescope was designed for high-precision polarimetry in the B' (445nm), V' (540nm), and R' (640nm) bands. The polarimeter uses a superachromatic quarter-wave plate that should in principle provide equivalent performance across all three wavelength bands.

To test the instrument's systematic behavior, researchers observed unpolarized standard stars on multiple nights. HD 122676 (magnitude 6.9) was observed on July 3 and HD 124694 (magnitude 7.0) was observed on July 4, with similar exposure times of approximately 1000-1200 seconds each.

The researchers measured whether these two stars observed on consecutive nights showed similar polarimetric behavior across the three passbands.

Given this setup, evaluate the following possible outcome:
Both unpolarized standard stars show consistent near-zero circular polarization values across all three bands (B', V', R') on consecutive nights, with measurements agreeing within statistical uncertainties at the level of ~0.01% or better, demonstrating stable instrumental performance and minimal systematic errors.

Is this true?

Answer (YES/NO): YES